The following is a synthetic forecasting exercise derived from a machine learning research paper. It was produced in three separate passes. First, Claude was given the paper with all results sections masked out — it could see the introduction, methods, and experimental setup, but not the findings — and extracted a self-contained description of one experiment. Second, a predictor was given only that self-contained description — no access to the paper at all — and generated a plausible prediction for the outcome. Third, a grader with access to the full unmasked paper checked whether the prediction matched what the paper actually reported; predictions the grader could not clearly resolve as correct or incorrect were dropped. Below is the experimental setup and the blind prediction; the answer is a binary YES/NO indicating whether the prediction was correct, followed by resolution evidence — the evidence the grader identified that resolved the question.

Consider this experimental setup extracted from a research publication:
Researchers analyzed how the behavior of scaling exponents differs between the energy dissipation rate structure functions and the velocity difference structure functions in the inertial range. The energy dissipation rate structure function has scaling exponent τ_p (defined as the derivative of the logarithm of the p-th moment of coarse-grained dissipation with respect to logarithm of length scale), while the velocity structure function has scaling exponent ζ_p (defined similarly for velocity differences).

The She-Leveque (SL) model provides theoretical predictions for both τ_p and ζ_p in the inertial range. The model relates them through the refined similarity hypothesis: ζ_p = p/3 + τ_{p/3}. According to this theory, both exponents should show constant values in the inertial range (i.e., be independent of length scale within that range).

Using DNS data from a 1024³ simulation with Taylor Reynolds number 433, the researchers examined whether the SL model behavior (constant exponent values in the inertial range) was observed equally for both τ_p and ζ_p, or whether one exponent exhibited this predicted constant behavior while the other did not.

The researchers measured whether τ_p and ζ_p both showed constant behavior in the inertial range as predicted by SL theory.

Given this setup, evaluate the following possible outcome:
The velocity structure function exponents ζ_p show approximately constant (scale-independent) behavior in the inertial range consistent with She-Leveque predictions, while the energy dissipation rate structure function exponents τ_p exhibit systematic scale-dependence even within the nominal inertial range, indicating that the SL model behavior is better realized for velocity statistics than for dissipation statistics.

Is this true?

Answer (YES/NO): YES